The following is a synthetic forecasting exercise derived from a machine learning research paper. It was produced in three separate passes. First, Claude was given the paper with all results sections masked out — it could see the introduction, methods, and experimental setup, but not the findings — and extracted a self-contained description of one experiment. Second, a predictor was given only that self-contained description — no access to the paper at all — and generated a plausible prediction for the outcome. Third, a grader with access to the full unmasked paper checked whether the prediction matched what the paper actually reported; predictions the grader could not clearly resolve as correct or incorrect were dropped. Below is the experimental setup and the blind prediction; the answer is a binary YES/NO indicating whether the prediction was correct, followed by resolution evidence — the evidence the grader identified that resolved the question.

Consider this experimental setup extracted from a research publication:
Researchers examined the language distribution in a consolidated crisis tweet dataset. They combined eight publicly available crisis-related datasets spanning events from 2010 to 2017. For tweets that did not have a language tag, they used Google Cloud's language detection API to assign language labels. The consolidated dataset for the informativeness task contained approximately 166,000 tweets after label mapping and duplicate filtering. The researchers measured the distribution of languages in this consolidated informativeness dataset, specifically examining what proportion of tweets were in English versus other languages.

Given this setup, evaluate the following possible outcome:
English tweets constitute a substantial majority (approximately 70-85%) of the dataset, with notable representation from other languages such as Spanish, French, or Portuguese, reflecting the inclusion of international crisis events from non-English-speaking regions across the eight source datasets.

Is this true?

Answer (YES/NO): NO